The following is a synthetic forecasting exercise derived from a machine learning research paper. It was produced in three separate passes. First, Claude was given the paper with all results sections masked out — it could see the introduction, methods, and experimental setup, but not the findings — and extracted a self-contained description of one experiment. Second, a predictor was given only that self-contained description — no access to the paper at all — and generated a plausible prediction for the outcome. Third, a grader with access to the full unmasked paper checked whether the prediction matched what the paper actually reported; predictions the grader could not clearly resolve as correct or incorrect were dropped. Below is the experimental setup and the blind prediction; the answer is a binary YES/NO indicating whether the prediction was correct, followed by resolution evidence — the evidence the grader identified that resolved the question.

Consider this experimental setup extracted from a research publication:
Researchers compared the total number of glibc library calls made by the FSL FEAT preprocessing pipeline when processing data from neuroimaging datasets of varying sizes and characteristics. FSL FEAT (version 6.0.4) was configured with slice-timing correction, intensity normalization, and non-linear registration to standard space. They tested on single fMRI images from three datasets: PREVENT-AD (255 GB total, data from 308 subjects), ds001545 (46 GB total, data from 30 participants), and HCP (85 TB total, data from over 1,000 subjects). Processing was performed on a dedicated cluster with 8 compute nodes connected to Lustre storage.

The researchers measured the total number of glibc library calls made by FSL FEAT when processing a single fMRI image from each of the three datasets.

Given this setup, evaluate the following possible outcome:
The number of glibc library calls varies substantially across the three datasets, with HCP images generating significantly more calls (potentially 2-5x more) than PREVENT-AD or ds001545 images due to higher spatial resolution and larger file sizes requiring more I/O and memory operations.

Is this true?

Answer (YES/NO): NO